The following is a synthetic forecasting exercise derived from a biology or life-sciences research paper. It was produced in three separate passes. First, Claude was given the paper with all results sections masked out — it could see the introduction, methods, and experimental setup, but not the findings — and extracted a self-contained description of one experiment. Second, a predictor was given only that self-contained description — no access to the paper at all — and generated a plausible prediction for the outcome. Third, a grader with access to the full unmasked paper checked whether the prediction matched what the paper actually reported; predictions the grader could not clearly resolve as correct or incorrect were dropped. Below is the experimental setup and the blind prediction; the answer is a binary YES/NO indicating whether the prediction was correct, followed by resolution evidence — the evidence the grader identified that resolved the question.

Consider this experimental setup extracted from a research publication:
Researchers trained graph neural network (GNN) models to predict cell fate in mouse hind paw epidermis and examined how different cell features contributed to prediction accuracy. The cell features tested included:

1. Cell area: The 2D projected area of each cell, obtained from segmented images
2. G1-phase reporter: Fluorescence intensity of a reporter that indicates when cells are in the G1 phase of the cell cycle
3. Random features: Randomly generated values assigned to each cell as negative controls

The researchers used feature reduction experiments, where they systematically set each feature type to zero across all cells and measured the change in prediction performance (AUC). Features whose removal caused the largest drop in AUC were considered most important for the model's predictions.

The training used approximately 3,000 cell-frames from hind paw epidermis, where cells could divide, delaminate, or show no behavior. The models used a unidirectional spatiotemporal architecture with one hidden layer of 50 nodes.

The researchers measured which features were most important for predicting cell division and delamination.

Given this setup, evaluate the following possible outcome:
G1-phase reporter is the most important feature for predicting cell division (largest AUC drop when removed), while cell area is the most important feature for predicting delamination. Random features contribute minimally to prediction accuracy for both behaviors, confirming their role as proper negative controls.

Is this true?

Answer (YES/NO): NO